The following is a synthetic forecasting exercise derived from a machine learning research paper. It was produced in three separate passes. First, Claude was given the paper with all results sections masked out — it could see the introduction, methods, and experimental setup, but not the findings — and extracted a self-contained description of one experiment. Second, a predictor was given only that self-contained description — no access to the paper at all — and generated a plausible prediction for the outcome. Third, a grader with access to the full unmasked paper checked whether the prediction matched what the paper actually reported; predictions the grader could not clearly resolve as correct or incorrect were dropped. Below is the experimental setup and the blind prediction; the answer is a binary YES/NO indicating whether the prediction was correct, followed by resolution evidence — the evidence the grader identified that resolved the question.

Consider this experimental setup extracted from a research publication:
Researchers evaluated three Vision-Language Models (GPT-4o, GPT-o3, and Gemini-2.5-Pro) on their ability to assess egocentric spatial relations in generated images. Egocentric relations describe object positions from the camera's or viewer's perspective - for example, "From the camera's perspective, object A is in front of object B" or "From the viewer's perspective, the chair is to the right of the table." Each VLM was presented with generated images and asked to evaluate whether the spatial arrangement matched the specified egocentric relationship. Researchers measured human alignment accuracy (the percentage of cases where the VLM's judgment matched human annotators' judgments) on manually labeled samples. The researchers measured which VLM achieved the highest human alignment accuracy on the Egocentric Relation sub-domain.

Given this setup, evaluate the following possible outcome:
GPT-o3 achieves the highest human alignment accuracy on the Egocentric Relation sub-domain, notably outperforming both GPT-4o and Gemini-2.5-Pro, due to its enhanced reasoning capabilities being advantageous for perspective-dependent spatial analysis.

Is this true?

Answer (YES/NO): YES